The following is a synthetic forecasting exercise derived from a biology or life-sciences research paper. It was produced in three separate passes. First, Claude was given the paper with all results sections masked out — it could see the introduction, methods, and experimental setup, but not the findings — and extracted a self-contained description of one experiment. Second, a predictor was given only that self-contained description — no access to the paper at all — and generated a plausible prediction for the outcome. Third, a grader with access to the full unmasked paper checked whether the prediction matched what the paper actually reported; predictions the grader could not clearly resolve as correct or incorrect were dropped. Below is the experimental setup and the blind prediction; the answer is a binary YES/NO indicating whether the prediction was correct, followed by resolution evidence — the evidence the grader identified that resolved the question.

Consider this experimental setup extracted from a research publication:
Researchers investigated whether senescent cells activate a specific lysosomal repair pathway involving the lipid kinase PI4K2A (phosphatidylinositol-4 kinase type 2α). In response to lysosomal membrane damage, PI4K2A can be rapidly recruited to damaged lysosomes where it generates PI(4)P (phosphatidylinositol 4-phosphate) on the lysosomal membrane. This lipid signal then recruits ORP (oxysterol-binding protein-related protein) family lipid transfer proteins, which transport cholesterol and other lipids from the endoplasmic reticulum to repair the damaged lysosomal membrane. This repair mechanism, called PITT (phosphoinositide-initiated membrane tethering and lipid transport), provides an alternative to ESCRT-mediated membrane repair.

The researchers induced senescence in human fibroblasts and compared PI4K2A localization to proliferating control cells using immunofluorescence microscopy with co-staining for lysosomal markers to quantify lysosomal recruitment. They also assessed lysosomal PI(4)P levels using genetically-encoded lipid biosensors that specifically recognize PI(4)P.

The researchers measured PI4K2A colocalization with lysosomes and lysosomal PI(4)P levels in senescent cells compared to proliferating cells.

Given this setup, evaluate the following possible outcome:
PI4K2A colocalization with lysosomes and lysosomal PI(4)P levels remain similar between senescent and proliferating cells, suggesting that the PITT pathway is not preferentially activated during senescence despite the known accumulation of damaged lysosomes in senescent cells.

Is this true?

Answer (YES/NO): NO